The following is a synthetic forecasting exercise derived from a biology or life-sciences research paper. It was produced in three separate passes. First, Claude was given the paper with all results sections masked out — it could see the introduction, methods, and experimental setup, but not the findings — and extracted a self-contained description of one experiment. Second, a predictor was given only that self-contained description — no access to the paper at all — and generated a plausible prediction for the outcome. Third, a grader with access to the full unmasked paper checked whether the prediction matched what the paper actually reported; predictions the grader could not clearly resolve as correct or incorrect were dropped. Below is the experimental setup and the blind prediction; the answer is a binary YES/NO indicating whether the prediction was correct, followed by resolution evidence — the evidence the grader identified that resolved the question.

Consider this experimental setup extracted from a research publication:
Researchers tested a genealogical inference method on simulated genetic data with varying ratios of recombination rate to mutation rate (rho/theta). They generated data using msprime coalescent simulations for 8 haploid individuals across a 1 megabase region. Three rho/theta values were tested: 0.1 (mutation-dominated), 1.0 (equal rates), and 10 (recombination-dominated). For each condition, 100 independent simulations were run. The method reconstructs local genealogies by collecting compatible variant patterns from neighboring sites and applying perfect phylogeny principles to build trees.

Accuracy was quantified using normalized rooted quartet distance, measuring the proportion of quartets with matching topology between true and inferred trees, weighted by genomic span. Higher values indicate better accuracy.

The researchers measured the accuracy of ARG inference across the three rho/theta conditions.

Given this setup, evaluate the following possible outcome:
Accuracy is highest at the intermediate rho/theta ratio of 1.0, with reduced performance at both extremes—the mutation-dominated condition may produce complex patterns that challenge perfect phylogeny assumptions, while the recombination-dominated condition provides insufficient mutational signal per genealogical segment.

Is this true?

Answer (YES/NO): NO